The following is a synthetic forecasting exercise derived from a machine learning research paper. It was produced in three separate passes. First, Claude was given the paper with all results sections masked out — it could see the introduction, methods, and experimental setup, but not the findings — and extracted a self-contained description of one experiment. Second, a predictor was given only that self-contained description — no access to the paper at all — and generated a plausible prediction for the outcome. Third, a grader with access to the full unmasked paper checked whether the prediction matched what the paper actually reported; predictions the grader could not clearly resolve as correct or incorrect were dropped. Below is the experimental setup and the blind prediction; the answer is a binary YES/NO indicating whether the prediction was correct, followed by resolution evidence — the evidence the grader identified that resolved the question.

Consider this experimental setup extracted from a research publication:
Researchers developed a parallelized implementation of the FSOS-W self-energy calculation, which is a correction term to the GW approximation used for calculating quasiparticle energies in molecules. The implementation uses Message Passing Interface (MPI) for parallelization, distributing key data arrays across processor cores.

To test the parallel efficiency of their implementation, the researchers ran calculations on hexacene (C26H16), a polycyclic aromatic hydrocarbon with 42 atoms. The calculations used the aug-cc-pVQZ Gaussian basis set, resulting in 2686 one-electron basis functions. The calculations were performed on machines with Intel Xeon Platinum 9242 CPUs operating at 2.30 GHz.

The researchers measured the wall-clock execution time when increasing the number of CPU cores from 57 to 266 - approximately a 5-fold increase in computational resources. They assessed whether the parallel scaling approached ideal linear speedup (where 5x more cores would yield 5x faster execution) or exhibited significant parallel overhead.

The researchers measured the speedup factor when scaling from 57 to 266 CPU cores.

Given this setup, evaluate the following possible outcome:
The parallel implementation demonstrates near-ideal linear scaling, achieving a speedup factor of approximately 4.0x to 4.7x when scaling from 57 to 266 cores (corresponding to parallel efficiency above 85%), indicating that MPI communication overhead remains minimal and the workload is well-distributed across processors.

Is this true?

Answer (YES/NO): NO